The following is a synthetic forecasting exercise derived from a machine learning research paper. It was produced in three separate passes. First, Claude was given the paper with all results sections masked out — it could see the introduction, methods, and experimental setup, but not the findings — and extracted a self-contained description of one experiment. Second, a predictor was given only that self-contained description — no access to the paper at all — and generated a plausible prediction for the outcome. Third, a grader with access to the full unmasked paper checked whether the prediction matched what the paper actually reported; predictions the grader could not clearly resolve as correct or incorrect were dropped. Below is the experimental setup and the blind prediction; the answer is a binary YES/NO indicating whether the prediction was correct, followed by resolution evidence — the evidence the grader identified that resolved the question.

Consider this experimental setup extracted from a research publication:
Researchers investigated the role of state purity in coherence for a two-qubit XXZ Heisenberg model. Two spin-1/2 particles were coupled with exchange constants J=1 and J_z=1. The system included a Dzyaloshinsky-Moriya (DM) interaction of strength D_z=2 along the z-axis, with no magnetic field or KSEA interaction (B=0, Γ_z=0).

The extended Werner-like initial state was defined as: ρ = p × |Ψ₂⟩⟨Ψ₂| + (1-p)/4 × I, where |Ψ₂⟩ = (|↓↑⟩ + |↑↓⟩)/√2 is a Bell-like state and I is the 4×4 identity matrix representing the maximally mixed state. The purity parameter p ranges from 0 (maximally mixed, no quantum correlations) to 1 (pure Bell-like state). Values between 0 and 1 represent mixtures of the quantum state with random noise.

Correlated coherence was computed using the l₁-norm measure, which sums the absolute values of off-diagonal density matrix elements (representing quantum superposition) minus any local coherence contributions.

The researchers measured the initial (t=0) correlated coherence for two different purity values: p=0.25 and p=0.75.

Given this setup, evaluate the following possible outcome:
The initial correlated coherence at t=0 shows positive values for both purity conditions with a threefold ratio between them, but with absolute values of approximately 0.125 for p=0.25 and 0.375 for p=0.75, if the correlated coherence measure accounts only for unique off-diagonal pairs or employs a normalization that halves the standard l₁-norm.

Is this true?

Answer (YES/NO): NO